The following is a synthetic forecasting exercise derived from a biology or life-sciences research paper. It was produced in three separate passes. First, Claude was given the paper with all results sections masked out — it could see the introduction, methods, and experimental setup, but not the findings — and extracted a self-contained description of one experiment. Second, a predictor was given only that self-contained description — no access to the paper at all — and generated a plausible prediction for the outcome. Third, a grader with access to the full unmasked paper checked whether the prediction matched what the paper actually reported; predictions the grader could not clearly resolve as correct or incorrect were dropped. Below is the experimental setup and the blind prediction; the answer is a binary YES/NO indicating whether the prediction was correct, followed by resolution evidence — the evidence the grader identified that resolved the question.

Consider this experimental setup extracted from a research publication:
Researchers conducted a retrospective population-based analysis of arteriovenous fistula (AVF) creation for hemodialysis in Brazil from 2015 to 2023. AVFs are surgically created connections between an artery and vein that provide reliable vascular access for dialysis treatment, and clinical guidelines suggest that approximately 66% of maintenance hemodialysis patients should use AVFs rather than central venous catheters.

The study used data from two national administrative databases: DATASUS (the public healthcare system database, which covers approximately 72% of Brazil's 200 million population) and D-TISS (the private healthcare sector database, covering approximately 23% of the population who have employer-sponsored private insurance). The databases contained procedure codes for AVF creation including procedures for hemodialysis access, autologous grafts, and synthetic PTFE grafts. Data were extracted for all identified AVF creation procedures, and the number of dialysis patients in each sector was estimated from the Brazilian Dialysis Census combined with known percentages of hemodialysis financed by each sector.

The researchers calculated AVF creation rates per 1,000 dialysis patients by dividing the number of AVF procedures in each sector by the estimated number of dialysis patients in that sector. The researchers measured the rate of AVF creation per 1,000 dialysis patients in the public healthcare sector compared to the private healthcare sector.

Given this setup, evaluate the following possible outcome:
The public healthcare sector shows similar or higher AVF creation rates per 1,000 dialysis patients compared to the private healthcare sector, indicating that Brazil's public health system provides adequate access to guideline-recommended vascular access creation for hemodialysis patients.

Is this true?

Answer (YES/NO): YES